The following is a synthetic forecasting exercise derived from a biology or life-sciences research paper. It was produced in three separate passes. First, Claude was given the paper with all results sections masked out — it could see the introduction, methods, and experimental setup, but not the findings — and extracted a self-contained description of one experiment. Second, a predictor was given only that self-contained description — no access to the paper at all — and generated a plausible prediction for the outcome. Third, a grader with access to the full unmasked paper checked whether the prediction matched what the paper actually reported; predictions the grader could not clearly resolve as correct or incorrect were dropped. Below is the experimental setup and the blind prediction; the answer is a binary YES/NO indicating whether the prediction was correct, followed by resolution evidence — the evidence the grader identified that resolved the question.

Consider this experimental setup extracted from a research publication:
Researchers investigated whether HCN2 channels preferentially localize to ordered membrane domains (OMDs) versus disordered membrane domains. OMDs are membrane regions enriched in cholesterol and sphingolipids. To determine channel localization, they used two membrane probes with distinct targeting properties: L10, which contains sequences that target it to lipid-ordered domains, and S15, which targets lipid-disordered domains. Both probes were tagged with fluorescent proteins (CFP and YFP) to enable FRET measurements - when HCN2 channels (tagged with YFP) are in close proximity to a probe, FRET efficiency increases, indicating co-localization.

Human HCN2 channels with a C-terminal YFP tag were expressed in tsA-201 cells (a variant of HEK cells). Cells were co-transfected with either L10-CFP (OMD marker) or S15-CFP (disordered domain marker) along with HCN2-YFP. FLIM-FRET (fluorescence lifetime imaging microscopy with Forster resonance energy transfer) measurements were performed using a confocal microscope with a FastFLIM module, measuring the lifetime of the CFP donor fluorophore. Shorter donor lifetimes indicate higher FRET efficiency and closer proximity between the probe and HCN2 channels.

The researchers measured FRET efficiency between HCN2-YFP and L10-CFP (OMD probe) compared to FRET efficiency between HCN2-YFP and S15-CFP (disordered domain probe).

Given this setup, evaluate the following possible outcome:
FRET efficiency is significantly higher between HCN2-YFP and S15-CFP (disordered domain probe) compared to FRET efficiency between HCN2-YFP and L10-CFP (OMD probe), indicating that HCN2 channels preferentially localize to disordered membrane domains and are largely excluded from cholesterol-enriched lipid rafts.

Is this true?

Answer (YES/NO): NO